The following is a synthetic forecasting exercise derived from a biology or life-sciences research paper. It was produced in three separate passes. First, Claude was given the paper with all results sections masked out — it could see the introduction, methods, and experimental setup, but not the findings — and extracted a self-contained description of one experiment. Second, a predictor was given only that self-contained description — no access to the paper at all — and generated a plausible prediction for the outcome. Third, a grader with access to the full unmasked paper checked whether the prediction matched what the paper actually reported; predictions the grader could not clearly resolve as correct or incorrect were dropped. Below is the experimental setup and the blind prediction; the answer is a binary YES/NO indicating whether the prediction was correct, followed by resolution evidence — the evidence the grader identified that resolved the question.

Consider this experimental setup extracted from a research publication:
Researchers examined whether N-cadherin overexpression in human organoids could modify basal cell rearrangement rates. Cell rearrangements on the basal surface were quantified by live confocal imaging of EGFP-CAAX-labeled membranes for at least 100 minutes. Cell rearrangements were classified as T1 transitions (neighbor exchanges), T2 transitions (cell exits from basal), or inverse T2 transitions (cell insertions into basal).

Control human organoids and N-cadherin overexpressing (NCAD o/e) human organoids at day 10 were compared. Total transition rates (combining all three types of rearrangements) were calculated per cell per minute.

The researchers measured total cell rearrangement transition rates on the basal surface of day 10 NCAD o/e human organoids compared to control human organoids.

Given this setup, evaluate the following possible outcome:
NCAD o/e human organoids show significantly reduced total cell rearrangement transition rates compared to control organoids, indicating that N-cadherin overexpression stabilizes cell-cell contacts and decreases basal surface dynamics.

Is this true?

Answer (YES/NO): YES